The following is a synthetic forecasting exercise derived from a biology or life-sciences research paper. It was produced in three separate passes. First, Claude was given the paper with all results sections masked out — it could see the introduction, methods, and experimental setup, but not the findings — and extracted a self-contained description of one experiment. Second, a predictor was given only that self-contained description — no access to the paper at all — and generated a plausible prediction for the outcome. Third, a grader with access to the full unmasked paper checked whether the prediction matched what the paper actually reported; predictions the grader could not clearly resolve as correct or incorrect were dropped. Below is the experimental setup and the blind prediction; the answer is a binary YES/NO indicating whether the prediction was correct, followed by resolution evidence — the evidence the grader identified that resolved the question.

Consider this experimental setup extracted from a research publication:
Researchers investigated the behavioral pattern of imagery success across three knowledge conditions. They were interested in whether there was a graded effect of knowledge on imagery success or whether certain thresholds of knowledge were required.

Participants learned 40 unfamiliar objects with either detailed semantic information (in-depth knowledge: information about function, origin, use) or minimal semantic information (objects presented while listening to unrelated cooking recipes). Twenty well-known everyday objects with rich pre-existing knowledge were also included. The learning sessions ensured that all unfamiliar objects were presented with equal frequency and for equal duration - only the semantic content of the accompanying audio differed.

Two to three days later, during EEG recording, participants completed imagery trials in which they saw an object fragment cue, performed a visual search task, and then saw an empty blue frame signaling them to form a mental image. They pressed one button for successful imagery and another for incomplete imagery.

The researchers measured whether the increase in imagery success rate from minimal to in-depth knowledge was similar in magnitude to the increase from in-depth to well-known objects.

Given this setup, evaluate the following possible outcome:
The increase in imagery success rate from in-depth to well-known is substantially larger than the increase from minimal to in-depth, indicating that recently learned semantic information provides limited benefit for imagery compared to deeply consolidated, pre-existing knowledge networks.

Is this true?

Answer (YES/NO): YES